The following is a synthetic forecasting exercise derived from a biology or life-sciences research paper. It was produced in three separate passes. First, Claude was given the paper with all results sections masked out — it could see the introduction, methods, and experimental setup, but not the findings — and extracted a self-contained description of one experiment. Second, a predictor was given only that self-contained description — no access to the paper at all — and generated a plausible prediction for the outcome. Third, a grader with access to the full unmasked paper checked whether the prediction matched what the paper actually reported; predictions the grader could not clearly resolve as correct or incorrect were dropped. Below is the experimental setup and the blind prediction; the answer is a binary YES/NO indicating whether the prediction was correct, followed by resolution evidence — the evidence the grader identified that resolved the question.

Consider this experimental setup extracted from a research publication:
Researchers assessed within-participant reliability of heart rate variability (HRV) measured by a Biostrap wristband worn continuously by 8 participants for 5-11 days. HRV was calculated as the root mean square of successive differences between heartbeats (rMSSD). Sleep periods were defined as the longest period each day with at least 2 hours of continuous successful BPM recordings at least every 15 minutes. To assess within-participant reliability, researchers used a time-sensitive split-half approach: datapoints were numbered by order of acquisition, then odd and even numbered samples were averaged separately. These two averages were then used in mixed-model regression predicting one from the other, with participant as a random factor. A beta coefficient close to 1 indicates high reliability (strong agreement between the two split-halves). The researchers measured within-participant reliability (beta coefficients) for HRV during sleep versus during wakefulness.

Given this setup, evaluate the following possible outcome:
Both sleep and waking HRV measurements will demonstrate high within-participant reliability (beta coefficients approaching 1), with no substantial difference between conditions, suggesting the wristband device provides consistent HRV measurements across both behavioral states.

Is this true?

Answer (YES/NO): NO